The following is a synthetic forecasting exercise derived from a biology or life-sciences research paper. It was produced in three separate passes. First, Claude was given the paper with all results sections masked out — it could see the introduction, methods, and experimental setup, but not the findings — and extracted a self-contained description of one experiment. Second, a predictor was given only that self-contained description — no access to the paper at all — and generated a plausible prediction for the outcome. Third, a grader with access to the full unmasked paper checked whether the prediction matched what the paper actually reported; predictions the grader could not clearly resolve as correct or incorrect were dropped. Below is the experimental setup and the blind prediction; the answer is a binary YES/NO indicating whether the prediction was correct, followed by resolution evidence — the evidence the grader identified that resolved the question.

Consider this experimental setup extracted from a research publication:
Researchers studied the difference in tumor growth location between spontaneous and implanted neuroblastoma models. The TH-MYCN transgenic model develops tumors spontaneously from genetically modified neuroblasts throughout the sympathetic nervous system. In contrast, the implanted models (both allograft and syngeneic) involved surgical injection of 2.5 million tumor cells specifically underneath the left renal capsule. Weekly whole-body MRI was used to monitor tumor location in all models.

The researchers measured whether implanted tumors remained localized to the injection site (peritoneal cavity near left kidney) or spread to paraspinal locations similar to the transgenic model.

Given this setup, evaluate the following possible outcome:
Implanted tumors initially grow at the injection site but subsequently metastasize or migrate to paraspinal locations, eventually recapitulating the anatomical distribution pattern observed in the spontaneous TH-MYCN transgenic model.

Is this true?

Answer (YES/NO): NO